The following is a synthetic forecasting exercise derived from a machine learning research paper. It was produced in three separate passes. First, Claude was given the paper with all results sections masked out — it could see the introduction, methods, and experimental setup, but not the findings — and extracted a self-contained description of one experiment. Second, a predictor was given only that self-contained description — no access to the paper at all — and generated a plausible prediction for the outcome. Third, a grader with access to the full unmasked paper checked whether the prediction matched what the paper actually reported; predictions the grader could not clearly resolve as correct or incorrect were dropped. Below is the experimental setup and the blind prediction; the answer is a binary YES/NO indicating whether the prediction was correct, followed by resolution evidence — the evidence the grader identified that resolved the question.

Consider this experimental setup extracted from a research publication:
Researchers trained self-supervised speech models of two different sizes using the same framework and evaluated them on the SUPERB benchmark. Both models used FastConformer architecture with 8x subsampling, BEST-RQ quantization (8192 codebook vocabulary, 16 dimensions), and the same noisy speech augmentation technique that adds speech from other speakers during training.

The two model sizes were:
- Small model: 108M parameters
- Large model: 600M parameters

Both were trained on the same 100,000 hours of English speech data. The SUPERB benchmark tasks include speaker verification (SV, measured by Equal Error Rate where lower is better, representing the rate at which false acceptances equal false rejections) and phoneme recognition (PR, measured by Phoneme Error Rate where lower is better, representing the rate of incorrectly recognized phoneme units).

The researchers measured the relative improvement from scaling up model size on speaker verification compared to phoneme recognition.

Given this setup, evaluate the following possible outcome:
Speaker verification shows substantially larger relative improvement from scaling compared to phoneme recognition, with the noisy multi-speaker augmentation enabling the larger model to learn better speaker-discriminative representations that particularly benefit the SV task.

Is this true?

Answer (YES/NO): YES